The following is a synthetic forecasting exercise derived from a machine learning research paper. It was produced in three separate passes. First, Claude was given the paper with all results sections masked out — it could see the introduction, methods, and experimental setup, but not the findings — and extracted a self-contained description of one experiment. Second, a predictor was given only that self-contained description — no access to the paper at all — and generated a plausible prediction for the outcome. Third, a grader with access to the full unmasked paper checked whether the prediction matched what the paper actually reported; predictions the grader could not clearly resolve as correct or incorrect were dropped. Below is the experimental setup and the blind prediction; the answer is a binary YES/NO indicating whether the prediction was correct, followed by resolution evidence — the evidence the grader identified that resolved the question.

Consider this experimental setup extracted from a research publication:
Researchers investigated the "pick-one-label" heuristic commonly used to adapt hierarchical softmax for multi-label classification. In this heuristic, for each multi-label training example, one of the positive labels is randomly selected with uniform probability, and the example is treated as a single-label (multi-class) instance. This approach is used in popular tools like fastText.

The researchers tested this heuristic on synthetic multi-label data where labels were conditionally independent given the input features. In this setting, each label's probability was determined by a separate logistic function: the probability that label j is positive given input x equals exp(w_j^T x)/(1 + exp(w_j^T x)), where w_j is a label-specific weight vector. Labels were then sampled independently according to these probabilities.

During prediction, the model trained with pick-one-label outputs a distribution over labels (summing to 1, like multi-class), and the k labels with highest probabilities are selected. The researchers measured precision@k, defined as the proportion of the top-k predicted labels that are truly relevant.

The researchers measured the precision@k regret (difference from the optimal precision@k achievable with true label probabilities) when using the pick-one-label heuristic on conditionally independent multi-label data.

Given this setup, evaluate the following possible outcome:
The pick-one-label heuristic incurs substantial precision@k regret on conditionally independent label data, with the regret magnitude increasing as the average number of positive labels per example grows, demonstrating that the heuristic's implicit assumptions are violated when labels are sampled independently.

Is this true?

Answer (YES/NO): NO